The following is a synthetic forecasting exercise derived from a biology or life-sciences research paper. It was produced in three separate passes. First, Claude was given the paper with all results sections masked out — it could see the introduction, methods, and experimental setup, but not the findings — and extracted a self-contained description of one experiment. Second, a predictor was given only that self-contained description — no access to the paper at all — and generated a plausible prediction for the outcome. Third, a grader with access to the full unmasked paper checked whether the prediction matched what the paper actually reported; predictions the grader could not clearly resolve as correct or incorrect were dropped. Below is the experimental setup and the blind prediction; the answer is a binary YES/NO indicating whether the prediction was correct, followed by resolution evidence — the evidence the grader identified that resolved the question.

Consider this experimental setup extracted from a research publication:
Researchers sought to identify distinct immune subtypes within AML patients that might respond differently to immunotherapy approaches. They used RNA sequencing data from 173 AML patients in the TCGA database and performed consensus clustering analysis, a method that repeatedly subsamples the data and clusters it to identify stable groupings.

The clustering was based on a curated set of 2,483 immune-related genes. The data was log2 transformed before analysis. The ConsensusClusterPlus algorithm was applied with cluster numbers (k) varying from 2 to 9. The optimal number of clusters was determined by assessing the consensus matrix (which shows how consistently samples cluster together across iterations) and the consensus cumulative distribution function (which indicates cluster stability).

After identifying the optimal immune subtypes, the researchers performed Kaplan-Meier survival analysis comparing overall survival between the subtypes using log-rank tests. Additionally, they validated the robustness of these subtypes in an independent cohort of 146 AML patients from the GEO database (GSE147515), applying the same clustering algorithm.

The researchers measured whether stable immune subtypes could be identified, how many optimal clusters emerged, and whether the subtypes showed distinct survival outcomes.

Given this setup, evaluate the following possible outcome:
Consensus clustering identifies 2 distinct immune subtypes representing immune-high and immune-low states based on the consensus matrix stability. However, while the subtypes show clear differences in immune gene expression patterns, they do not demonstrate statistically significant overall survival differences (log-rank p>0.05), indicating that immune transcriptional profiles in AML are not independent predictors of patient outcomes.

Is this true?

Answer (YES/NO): NO